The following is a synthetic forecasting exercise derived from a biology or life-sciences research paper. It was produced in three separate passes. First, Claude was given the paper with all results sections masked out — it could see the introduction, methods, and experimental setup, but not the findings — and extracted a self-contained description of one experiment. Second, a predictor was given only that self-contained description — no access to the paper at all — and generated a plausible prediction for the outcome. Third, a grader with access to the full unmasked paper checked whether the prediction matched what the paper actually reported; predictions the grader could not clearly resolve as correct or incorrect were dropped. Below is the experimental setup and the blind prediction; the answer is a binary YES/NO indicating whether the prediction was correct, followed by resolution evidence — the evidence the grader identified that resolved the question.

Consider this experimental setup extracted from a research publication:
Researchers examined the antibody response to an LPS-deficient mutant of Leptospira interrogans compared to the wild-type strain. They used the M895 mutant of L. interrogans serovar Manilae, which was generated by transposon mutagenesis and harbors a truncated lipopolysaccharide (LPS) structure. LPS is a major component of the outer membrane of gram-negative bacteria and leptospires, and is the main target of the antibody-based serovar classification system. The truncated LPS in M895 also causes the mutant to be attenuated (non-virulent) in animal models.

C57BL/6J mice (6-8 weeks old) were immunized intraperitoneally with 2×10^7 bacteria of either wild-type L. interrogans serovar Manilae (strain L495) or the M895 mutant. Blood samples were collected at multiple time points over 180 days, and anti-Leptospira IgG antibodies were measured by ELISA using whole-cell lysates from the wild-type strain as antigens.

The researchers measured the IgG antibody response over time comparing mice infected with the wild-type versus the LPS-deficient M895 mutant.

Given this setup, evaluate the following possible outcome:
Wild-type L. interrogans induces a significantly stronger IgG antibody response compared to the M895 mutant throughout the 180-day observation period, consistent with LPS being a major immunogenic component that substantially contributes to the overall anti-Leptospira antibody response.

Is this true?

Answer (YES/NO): NO